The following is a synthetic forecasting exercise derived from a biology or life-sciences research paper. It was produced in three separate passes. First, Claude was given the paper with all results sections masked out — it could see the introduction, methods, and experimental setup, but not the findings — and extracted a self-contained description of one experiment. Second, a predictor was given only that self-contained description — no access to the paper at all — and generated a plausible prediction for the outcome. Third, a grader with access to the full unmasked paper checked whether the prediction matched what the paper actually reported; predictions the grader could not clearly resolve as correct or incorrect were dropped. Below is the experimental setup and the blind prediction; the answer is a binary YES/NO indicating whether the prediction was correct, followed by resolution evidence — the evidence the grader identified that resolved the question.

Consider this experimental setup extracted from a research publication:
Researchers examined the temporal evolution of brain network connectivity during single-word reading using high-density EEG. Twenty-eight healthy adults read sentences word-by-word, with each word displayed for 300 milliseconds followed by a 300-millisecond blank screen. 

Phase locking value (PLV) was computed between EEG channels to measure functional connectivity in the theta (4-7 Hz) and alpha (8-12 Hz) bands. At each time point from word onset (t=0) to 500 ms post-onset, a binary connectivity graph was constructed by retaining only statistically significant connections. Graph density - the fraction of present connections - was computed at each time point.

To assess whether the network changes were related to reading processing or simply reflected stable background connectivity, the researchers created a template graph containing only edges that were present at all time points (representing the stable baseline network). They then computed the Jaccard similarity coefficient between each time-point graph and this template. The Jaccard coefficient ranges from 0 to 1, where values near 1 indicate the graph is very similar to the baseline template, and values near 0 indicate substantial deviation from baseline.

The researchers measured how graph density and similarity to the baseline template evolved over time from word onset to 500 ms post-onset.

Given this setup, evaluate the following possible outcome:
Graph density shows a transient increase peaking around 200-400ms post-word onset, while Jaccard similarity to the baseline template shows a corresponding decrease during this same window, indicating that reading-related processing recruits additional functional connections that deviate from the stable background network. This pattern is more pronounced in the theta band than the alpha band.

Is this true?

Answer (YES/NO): NO